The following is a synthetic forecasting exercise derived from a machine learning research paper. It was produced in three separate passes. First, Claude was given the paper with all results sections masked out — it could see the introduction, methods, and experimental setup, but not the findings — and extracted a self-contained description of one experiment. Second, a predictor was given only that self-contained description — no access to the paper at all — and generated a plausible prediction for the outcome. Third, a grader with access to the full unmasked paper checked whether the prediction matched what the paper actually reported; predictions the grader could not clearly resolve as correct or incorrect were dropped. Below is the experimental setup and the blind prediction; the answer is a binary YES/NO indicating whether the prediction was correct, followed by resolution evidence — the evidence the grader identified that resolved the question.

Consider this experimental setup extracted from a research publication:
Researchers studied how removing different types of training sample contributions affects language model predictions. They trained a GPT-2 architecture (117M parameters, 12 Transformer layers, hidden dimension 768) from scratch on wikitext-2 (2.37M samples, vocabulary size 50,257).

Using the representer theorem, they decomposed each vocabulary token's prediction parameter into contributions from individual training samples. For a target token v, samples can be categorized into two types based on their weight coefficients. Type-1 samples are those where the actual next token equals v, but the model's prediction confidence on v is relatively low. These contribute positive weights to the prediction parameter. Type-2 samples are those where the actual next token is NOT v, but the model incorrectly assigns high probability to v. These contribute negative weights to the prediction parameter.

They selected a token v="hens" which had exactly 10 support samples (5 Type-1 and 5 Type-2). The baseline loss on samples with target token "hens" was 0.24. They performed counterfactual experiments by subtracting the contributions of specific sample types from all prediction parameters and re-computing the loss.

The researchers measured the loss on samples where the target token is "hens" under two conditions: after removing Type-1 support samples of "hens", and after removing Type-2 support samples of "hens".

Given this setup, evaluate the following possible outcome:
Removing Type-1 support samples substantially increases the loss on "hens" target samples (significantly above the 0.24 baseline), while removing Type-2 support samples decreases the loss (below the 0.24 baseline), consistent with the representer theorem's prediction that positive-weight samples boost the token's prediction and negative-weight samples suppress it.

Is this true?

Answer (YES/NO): YES